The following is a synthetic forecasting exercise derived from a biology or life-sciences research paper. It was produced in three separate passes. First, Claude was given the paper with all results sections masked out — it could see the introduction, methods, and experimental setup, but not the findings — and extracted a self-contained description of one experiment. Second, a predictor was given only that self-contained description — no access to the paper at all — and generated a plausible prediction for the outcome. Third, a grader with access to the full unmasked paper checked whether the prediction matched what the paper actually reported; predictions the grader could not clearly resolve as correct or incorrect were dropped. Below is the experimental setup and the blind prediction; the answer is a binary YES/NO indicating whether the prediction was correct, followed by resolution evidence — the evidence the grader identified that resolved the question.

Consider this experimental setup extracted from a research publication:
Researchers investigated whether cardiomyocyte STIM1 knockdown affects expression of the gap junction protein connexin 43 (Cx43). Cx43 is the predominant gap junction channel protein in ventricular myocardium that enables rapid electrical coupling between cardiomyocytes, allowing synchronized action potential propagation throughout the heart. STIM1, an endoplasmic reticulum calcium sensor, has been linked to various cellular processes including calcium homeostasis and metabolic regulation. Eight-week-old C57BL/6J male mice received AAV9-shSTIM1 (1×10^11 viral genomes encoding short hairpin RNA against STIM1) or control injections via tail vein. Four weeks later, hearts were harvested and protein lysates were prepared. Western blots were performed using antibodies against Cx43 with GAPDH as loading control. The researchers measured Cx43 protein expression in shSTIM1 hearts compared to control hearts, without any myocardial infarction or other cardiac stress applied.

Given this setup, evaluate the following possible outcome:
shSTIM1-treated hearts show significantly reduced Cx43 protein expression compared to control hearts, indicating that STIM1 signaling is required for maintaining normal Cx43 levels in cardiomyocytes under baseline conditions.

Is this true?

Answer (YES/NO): YES